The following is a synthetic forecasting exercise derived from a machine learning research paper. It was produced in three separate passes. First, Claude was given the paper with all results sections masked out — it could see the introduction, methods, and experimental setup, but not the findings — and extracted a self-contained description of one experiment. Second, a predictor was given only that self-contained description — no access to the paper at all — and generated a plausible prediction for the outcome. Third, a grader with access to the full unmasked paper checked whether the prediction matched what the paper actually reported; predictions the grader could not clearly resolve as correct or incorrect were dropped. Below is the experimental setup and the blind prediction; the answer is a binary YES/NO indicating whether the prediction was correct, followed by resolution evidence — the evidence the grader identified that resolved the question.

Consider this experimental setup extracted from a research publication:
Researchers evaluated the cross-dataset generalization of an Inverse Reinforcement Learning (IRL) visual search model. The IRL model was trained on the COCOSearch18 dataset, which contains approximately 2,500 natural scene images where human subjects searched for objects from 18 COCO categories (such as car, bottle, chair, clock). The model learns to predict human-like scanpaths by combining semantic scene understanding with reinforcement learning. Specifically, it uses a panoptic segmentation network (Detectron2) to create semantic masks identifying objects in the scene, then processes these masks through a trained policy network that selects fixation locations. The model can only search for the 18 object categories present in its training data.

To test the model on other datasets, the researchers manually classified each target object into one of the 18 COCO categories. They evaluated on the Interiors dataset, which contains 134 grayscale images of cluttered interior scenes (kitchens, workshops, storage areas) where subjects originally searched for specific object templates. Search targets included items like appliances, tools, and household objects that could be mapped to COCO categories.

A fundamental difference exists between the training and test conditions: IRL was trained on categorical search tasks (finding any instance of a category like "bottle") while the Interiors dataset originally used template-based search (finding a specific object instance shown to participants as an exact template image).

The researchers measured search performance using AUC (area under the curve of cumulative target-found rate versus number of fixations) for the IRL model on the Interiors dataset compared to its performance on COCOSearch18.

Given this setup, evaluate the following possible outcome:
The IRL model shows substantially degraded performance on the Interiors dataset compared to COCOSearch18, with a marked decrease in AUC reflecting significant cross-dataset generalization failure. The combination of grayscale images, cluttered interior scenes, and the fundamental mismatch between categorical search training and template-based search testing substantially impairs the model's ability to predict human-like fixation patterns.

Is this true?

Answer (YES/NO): YES